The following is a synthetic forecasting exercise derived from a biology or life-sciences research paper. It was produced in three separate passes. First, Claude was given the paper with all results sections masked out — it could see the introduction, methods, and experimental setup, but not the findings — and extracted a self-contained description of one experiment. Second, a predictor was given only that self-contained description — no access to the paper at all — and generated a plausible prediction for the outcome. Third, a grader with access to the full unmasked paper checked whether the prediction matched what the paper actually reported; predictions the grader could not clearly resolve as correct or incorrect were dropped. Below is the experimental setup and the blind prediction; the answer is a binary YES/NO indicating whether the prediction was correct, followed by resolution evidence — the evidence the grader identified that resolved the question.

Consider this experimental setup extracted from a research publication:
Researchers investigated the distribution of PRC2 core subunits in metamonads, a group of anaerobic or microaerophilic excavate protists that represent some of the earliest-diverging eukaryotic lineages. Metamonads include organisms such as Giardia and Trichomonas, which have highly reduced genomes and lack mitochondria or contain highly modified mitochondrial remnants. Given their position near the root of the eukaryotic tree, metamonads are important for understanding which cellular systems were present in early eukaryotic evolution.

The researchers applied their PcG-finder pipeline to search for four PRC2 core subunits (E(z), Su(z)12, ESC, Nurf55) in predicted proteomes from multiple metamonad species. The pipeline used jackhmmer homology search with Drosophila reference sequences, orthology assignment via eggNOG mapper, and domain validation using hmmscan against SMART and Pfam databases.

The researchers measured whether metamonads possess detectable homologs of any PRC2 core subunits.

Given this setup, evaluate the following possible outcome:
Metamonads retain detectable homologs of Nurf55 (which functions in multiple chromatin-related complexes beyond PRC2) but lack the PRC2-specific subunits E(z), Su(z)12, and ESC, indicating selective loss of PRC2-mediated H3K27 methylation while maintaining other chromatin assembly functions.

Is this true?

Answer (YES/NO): NO